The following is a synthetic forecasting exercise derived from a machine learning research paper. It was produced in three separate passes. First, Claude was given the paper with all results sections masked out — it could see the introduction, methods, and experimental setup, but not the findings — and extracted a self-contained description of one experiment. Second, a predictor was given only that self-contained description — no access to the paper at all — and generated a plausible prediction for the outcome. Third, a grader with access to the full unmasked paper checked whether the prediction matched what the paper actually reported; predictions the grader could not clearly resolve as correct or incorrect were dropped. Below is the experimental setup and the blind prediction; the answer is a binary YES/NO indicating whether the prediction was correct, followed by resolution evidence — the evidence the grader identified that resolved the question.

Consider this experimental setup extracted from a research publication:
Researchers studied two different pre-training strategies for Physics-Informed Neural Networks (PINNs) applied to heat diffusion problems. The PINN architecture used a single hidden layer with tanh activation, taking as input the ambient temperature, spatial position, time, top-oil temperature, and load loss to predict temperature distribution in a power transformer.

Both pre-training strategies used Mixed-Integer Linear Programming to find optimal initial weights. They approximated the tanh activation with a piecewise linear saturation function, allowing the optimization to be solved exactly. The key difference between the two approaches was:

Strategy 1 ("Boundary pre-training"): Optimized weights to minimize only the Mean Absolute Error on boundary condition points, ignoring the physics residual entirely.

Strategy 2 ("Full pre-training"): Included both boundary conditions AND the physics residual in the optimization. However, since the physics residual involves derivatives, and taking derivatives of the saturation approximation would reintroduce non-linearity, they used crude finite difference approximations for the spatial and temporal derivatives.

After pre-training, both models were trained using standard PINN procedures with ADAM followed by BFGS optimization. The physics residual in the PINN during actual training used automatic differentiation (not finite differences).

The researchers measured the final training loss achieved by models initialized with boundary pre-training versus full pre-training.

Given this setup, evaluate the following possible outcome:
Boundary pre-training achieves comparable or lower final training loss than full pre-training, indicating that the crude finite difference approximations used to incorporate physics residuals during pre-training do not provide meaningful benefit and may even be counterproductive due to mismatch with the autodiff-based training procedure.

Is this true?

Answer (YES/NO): YES